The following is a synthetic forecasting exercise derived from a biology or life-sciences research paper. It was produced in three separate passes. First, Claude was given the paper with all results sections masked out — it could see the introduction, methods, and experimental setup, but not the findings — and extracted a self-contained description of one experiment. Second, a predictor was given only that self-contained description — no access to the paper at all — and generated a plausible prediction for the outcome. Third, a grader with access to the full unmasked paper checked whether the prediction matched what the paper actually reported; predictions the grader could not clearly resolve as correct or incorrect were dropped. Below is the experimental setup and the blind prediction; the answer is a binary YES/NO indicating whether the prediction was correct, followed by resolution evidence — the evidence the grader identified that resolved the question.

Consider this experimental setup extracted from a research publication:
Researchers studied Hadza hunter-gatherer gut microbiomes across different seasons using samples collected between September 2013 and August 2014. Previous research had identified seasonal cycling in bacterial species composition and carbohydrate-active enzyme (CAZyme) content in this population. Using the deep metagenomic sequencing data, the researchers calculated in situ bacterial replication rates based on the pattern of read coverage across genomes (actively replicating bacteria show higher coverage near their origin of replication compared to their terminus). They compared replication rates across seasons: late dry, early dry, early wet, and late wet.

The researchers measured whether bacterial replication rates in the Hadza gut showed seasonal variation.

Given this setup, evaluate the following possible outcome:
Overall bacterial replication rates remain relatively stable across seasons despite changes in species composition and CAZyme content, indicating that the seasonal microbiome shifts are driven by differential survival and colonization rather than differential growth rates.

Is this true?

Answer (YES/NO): NO